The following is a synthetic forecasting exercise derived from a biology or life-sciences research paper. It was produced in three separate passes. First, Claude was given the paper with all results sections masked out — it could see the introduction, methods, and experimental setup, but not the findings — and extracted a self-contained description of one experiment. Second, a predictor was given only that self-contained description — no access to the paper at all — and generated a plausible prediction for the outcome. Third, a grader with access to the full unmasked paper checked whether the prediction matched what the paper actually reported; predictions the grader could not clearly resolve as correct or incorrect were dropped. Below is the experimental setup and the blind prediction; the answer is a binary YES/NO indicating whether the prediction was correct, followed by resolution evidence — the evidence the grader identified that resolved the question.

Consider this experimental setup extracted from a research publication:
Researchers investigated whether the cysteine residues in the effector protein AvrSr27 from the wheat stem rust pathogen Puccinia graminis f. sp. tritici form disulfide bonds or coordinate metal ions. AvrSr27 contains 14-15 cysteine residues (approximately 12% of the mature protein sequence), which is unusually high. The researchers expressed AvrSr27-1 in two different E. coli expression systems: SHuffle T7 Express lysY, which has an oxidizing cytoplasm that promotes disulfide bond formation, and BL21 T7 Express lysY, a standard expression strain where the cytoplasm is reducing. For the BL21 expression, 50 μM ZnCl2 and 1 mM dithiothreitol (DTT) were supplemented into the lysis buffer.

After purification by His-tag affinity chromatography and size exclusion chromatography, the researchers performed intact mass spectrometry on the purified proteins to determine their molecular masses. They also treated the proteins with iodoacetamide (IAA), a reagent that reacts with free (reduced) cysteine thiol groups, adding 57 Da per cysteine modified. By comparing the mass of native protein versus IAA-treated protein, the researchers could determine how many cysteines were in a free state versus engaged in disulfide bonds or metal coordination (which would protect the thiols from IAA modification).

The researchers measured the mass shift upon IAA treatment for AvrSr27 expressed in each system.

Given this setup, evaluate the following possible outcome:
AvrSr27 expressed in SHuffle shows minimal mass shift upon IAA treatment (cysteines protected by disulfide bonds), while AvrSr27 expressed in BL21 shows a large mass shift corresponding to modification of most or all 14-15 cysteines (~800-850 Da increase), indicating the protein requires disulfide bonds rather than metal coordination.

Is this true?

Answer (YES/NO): NO